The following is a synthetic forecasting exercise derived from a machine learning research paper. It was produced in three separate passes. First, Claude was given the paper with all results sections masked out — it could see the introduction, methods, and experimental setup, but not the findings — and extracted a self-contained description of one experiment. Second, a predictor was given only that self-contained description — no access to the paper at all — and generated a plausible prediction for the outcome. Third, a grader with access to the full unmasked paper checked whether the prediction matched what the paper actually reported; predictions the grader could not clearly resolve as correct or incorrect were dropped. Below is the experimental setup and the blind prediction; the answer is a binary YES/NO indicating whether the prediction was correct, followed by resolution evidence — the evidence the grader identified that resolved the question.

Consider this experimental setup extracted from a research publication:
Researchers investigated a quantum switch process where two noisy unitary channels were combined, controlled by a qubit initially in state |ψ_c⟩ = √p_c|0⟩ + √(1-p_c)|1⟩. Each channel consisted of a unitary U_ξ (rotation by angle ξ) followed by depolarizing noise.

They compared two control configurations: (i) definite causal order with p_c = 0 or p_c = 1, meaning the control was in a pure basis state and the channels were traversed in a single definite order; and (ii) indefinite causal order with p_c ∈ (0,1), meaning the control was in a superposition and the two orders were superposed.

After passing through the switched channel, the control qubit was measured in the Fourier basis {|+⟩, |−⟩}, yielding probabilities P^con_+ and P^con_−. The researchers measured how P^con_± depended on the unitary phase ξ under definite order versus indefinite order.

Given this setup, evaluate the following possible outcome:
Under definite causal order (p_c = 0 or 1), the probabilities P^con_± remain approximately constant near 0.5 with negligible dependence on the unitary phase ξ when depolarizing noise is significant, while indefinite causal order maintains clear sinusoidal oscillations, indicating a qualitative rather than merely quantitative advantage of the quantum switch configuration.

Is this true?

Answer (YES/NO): NO